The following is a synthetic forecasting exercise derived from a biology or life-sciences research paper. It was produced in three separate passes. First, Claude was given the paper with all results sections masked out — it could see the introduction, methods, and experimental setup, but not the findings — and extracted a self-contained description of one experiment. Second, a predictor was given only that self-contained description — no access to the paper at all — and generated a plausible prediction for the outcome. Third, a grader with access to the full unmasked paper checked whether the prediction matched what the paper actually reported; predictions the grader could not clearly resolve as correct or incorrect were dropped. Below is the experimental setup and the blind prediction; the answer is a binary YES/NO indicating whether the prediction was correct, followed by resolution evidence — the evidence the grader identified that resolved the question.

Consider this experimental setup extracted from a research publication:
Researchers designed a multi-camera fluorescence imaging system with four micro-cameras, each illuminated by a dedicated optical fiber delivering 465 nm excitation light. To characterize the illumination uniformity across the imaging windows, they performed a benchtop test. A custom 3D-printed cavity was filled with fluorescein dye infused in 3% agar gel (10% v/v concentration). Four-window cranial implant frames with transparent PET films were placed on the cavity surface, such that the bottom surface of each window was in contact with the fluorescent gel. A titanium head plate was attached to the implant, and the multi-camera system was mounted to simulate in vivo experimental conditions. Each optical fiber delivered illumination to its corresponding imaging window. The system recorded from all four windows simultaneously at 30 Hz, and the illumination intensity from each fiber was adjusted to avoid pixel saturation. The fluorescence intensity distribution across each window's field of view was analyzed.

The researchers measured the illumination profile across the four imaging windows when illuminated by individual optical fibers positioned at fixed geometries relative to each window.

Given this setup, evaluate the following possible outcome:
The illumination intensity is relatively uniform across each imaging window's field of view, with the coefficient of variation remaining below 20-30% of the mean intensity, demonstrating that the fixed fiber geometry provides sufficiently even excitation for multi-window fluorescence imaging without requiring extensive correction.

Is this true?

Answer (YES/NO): NO